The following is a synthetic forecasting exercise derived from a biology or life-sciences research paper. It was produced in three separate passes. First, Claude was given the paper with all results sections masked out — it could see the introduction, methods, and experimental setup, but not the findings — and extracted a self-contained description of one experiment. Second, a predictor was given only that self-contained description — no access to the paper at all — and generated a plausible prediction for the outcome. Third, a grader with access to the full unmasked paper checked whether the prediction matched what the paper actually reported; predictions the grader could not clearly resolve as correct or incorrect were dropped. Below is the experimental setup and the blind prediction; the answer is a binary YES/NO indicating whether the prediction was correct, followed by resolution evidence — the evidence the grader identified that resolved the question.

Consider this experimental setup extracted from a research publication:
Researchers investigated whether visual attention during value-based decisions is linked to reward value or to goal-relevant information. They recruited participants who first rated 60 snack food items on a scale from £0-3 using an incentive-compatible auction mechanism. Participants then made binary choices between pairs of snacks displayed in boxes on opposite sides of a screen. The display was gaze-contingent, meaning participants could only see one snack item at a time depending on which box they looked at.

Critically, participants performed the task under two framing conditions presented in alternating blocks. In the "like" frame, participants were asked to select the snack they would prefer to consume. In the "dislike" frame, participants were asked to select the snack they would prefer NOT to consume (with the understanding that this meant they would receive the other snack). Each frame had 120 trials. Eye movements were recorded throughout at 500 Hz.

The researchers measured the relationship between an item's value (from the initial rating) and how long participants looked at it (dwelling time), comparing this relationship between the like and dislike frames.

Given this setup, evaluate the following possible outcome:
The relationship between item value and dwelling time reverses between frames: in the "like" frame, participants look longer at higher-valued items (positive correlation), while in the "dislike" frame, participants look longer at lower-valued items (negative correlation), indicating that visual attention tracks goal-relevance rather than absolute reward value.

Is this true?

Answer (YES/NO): YES